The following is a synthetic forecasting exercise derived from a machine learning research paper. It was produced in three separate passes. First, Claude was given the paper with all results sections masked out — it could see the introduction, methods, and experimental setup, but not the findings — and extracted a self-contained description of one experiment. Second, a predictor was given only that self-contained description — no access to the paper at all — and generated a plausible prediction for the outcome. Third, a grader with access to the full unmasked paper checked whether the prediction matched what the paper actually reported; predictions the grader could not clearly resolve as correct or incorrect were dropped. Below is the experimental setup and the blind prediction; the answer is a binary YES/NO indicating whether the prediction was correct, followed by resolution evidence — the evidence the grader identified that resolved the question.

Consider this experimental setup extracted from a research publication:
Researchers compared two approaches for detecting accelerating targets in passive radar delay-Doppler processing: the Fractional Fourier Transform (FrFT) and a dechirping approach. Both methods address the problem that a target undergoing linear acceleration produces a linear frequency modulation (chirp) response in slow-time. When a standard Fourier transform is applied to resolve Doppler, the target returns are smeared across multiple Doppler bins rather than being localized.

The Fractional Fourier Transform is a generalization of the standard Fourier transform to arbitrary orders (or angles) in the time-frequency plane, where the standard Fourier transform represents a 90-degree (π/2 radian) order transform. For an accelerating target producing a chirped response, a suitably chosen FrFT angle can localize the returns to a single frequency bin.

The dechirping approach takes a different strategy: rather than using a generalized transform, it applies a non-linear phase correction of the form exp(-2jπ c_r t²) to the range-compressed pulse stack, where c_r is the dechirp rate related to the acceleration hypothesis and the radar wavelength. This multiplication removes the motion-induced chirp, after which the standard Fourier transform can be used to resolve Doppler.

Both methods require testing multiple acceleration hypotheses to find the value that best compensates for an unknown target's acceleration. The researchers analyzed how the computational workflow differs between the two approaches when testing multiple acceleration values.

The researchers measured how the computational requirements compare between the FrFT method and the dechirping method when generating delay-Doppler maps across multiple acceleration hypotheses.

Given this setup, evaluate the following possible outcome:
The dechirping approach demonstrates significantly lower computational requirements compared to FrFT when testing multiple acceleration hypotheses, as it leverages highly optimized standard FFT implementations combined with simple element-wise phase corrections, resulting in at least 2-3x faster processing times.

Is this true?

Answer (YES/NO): NO